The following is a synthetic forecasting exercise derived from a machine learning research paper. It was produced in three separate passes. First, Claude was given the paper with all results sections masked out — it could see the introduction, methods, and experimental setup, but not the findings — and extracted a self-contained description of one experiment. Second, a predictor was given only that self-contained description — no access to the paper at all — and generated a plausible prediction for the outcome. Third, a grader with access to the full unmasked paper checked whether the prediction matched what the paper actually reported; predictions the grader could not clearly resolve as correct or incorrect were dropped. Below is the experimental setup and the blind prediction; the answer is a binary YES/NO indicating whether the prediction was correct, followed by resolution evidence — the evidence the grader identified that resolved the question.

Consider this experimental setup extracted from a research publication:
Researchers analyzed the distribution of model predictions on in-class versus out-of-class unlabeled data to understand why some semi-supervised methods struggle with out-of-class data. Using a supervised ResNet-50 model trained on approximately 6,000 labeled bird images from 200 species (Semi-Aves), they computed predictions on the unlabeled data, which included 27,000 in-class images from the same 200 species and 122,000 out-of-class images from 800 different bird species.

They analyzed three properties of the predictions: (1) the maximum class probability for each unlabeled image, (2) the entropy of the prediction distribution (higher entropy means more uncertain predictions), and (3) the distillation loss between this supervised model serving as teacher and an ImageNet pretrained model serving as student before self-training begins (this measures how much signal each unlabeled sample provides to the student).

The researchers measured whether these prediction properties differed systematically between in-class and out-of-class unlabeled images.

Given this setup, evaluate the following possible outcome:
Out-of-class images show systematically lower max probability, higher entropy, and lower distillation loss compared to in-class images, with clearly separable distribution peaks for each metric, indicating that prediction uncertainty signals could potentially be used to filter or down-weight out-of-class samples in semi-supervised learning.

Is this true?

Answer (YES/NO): NO